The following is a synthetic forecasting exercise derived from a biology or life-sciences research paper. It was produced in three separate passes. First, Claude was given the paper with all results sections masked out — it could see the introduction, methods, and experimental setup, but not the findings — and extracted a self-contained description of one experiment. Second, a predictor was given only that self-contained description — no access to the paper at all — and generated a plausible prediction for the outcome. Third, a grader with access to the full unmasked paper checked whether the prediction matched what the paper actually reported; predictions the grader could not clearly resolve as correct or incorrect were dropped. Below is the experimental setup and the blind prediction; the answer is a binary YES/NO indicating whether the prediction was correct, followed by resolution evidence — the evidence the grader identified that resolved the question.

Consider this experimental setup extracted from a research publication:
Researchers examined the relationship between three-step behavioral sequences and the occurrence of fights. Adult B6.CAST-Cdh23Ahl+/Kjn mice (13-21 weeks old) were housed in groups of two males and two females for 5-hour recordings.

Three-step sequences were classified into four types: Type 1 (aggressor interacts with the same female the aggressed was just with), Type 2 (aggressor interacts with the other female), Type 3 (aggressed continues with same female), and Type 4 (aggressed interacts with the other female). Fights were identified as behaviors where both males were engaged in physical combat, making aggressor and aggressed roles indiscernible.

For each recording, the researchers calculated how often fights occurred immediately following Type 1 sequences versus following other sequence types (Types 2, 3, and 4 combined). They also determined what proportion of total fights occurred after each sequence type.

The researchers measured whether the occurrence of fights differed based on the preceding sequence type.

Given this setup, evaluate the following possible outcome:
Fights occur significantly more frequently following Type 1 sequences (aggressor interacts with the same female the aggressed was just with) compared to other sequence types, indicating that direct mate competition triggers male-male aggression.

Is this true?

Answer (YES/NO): NO